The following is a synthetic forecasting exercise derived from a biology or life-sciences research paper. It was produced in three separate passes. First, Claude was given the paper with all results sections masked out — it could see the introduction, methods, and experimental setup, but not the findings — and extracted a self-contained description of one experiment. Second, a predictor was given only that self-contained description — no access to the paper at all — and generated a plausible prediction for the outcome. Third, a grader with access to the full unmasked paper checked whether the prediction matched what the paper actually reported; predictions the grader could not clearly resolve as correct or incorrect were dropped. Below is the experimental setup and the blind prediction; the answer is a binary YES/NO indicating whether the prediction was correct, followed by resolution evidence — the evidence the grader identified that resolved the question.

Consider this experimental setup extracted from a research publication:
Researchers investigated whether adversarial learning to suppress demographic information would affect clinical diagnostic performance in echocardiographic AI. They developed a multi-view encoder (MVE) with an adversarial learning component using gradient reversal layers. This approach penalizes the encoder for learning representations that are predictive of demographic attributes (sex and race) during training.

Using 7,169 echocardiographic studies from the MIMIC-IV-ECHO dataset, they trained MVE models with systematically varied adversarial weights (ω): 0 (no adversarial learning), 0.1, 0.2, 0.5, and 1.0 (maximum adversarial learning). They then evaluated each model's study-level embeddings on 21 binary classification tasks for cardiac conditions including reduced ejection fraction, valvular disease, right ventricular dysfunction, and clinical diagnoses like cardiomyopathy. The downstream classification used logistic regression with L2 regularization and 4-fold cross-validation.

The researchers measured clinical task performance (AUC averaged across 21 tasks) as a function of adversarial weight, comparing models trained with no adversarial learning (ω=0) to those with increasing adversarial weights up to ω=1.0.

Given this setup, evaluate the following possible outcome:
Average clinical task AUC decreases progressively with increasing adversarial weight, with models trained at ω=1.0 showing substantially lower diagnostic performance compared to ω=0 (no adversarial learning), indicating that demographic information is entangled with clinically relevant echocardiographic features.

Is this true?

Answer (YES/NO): YES